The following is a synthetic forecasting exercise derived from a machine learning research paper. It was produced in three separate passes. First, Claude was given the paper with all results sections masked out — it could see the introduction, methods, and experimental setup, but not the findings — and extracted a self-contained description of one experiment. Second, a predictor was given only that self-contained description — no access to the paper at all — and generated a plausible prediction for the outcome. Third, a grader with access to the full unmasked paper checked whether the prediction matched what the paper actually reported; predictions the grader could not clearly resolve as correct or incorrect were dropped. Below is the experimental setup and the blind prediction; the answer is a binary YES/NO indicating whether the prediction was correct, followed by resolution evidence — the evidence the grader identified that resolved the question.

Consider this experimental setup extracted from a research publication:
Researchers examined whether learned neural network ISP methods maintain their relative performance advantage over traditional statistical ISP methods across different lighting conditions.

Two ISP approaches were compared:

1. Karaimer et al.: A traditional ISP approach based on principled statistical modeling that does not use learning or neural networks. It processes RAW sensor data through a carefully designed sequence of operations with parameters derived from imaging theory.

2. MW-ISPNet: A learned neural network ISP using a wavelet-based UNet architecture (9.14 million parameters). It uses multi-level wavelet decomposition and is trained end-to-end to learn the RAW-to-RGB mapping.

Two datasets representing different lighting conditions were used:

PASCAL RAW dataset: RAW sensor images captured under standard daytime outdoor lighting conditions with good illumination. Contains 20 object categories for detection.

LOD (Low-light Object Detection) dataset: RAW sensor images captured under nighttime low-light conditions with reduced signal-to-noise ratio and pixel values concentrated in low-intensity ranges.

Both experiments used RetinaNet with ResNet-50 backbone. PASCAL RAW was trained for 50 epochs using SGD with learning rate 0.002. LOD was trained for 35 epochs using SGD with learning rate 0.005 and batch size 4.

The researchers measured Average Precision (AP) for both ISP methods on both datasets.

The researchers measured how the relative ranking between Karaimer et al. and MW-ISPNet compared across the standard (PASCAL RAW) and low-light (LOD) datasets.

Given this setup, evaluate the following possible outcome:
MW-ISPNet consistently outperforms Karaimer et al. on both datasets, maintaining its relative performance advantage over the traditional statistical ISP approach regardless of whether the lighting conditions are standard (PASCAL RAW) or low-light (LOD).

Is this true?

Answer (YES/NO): YES